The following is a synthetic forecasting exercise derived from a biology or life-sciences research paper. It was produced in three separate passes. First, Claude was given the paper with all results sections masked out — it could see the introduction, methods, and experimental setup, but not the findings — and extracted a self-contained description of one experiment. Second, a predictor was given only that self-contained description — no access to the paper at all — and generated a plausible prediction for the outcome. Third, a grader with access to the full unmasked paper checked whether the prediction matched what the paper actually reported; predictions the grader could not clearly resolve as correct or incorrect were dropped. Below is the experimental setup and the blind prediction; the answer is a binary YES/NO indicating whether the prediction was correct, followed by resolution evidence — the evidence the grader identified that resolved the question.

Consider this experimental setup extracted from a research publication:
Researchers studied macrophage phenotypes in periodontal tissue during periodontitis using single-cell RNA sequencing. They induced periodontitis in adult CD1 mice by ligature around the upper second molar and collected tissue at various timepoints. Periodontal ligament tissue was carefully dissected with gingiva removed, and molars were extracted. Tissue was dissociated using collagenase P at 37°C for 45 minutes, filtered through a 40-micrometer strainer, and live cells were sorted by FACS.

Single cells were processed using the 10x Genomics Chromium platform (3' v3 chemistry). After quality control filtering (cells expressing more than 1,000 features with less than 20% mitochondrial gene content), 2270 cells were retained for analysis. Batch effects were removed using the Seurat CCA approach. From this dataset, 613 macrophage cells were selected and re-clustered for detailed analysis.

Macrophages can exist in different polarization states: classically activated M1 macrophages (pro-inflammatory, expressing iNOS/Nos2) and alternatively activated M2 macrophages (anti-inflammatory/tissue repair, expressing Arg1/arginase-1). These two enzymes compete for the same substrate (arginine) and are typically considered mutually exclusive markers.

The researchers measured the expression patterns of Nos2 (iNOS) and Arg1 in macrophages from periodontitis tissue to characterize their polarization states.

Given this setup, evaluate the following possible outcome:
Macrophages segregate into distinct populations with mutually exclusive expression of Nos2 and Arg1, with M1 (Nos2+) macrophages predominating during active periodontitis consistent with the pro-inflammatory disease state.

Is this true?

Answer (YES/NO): NO